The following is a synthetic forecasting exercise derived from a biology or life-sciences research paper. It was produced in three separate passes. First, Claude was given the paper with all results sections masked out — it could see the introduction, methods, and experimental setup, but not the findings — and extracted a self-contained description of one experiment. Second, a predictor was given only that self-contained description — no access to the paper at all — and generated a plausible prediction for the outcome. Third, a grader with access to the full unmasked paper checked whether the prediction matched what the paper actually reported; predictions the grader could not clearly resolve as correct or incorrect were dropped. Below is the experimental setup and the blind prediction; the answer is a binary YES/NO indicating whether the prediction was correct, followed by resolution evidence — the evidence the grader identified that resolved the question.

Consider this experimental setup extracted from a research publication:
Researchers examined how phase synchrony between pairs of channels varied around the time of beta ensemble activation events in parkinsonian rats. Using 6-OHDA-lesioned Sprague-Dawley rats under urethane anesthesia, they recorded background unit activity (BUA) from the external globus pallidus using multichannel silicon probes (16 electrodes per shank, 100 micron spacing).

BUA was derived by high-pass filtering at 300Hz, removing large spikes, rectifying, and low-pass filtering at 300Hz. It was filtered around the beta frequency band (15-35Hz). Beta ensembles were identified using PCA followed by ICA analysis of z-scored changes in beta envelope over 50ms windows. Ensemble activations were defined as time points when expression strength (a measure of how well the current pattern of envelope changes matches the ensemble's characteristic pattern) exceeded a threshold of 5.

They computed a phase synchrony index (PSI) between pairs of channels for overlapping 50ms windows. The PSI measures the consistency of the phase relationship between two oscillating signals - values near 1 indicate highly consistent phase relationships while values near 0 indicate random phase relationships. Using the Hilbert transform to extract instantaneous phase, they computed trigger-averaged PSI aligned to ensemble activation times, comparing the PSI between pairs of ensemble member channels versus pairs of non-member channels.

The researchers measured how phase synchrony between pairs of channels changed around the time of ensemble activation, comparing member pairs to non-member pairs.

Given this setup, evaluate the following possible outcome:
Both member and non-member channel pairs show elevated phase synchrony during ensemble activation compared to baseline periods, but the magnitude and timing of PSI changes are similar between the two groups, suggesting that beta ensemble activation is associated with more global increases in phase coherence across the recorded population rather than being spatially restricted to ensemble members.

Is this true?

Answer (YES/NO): NO